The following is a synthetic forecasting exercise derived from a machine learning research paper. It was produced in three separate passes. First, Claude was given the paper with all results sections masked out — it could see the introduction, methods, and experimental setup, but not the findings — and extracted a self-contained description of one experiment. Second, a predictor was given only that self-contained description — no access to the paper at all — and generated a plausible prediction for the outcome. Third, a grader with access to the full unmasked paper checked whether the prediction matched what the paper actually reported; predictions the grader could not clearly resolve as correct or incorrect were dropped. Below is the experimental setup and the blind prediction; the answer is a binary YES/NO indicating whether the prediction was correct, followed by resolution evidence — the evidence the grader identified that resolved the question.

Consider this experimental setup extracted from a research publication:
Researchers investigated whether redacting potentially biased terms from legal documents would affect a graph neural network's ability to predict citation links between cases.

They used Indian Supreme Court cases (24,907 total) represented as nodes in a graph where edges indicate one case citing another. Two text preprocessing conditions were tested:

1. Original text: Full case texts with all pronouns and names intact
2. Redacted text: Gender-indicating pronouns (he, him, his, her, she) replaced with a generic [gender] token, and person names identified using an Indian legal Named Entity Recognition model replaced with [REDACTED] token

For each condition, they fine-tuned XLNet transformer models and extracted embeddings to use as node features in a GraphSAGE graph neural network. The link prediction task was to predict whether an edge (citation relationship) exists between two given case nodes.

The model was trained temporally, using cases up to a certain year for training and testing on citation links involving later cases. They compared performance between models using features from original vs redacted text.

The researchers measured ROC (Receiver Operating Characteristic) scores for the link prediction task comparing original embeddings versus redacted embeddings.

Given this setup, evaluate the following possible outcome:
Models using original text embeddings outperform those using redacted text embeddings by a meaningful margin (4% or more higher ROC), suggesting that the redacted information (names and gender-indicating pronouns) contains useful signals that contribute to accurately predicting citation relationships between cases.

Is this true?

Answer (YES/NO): NO